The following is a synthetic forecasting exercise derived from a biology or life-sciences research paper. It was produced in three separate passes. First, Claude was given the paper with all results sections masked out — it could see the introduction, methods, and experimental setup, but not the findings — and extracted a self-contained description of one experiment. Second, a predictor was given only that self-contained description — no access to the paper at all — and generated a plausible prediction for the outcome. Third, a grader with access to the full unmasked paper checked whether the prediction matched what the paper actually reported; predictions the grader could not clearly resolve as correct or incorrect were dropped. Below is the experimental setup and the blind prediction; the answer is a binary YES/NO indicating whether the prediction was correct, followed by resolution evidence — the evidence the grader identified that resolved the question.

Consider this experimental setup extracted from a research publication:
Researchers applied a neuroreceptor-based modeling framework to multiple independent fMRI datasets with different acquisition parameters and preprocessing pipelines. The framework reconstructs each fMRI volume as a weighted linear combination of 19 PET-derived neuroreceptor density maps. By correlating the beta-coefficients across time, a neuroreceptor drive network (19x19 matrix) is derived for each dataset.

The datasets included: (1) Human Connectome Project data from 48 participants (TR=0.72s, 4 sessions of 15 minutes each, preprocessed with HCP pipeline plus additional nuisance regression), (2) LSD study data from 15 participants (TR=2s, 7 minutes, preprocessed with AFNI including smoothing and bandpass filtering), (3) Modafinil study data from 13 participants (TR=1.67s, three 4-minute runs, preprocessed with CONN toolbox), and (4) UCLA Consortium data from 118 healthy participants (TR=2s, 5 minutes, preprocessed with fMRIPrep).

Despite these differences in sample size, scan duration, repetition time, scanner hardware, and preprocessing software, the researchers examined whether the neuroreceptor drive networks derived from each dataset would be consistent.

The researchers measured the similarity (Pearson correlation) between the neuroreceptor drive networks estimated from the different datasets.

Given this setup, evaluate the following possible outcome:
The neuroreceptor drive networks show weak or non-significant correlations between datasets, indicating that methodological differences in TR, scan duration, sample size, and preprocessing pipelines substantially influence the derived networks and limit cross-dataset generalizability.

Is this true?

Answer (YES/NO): NO